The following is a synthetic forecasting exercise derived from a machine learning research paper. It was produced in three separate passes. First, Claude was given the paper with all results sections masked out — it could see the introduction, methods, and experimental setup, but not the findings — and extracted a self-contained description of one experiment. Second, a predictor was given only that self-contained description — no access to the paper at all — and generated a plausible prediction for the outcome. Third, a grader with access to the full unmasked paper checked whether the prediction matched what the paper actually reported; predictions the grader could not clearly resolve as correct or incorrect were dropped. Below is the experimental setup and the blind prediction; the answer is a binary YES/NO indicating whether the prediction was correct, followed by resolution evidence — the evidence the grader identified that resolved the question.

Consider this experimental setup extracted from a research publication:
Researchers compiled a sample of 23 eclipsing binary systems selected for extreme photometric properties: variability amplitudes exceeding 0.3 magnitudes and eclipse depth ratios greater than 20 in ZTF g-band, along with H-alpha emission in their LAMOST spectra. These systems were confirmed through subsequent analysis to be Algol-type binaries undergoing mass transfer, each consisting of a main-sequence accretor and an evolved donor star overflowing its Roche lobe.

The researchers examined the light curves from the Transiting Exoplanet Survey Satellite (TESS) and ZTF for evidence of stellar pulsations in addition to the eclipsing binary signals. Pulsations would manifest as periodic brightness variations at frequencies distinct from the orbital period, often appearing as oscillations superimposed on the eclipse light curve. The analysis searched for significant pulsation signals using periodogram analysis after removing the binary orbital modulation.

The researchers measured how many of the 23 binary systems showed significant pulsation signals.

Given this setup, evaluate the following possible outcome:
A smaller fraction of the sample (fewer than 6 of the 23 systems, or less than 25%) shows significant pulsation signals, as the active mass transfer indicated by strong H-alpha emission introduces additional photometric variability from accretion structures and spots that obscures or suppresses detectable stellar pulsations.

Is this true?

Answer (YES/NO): YES